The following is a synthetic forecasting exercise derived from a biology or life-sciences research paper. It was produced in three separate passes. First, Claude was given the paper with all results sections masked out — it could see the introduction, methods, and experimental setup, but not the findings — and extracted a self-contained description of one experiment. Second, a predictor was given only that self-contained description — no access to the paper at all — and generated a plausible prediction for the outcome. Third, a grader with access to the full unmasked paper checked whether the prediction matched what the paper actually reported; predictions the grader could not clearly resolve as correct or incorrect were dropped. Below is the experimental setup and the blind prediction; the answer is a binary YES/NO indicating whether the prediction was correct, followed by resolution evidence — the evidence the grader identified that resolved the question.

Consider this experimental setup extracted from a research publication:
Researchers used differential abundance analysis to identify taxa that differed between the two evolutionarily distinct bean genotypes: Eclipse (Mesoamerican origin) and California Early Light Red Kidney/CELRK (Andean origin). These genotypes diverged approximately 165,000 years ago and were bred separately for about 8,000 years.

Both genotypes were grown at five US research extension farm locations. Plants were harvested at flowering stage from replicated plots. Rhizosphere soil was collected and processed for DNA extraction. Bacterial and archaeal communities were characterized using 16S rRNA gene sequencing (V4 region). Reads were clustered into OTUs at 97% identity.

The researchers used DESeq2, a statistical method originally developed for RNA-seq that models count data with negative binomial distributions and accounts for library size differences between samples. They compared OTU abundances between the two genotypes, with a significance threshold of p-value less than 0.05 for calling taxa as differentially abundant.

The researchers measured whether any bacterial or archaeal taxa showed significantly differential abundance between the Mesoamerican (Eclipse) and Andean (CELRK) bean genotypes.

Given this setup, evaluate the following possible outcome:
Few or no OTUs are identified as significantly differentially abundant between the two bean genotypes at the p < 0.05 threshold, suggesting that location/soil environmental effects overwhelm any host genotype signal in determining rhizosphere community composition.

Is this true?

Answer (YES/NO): YES